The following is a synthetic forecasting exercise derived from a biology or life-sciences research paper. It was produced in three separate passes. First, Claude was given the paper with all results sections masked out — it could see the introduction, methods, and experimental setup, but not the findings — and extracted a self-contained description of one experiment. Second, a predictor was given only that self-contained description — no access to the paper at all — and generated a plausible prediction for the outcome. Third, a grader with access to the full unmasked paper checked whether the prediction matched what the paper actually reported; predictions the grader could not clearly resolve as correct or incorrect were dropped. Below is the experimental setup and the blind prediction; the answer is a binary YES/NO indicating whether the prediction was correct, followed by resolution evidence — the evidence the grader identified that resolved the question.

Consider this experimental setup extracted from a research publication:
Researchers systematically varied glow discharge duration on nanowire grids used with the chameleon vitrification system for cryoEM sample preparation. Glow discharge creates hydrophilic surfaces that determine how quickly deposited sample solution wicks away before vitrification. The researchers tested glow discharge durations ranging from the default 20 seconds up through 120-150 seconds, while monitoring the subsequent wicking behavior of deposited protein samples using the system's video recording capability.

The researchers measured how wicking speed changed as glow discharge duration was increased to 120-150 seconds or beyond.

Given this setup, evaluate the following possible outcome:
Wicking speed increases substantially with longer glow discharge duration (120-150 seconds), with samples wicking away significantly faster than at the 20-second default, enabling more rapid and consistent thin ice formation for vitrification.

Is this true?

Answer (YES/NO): YES